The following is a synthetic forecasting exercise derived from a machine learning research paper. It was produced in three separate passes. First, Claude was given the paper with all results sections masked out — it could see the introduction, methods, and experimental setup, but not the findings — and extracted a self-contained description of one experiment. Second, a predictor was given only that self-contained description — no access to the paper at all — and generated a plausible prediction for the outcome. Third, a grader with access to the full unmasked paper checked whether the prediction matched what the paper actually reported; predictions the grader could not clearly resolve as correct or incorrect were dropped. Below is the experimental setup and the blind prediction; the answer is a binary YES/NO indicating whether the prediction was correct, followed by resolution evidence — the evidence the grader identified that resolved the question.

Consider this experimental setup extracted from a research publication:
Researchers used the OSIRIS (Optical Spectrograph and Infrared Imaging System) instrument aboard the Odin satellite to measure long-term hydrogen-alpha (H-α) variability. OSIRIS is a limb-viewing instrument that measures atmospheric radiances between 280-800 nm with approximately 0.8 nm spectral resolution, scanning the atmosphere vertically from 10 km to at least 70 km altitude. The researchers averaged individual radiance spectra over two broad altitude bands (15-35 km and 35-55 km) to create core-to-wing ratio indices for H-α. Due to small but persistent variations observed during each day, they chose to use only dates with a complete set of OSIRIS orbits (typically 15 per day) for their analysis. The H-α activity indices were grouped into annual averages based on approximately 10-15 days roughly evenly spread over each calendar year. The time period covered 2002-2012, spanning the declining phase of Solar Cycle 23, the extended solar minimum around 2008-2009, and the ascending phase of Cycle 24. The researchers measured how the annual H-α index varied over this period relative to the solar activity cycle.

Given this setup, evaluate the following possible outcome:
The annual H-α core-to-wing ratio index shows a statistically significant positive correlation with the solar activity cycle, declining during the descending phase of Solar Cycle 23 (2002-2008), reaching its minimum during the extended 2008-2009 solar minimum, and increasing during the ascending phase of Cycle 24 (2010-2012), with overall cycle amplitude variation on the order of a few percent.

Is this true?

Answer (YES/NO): NO